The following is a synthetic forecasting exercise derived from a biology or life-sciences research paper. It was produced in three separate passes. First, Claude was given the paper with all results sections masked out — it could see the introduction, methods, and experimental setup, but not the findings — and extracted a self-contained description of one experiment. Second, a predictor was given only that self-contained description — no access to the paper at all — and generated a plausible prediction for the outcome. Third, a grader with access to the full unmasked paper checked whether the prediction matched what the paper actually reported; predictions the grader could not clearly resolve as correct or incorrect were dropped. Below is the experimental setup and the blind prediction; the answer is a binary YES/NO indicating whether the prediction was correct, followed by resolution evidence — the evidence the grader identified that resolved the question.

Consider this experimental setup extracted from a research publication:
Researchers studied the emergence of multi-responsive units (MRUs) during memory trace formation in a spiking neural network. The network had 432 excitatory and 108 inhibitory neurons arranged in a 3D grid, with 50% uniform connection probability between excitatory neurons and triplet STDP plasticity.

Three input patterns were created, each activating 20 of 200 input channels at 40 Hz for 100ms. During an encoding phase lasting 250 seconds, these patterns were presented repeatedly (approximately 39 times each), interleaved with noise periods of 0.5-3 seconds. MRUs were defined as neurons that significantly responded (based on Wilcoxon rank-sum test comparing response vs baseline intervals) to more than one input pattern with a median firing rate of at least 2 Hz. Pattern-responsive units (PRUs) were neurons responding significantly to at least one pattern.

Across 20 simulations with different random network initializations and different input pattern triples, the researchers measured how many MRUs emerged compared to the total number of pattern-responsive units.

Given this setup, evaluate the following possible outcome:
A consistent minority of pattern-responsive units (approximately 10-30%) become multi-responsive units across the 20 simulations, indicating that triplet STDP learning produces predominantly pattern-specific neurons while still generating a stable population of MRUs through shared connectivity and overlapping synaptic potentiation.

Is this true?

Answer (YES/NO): NO